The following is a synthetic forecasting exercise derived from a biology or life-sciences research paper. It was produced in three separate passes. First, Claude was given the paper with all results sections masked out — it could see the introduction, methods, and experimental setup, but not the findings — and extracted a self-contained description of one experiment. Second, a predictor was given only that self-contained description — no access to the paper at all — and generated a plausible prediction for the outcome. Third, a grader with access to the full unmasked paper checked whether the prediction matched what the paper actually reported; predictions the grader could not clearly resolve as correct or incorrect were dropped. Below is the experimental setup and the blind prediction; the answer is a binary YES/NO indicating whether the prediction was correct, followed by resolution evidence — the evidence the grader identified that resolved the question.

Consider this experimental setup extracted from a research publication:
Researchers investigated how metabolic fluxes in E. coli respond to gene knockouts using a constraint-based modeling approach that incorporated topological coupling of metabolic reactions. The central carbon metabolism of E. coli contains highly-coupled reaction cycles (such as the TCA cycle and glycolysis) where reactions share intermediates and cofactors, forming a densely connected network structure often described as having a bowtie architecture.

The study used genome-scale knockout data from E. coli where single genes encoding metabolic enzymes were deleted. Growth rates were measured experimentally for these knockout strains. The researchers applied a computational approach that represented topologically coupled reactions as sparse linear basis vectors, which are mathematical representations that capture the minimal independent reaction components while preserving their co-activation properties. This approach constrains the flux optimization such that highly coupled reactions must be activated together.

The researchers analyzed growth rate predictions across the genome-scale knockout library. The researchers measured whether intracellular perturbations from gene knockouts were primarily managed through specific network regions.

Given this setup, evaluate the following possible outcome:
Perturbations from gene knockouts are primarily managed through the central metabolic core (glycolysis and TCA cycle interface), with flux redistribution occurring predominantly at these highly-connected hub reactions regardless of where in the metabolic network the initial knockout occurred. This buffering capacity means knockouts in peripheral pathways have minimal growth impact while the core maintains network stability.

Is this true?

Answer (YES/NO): YES